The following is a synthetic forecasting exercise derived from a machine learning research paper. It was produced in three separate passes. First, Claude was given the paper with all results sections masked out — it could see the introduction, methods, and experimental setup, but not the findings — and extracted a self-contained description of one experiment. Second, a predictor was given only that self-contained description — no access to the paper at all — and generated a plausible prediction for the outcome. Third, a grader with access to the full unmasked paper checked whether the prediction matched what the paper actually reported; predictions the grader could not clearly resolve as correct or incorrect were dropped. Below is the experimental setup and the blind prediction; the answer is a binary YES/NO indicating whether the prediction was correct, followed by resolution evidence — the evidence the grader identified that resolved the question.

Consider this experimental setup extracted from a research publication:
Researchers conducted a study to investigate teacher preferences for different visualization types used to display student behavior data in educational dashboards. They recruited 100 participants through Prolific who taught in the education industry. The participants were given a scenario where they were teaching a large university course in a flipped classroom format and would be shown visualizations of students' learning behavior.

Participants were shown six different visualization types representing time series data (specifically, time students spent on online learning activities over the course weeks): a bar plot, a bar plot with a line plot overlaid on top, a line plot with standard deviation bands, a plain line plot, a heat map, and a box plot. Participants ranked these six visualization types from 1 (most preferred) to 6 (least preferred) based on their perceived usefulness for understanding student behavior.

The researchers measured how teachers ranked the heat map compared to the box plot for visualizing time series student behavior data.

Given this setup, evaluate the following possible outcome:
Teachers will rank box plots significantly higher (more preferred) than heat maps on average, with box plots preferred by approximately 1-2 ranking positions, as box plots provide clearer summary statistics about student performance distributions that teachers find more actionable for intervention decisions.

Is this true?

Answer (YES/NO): NO